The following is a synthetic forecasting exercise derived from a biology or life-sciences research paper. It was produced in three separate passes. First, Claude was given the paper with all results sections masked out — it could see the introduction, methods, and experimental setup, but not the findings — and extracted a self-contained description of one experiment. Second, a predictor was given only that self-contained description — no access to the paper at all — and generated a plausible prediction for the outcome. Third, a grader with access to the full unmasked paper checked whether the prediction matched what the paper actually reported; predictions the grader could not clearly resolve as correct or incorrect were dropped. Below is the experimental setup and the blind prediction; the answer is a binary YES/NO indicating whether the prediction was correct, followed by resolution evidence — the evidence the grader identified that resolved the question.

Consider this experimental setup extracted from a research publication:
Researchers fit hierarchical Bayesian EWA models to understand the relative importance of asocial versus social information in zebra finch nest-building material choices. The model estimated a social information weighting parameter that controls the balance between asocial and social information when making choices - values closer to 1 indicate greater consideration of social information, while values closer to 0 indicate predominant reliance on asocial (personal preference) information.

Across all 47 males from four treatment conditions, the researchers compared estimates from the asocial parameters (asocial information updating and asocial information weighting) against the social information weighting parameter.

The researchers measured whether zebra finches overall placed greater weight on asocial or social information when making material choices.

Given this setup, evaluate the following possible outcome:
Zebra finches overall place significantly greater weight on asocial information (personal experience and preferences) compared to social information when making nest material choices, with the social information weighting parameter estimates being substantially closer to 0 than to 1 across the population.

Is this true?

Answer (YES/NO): NO